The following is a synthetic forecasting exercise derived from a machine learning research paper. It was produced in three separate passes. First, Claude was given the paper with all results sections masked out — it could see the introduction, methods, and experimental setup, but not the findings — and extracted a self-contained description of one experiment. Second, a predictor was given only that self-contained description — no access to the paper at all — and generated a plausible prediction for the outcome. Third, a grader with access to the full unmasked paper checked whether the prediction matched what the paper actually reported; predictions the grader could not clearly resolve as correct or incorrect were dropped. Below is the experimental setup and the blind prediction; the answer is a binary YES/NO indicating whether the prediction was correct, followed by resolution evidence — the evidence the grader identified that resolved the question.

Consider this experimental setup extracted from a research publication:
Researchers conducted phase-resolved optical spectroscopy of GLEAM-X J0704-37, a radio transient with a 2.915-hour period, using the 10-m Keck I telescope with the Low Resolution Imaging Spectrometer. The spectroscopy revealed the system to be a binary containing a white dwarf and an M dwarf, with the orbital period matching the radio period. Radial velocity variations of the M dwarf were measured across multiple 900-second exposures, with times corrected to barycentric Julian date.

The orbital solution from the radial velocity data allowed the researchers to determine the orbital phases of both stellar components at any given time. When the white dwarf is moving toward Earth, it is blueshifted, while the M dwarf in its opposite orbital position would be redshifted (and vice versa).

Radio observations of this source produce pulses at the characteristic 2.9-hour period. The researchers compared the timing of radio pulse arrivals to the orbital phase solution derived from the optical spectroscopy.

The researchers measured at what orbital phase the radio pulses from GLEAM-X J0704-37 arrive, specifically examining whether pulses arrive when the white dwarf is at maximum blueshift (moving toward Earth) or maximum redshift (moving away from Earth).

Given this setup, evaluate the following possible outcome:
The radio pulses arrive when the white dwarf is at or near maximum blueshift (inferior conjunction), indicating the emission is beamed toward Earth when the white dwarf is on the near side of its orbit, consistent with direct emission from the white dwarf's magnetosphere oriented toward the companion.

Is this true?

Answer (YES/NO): YES